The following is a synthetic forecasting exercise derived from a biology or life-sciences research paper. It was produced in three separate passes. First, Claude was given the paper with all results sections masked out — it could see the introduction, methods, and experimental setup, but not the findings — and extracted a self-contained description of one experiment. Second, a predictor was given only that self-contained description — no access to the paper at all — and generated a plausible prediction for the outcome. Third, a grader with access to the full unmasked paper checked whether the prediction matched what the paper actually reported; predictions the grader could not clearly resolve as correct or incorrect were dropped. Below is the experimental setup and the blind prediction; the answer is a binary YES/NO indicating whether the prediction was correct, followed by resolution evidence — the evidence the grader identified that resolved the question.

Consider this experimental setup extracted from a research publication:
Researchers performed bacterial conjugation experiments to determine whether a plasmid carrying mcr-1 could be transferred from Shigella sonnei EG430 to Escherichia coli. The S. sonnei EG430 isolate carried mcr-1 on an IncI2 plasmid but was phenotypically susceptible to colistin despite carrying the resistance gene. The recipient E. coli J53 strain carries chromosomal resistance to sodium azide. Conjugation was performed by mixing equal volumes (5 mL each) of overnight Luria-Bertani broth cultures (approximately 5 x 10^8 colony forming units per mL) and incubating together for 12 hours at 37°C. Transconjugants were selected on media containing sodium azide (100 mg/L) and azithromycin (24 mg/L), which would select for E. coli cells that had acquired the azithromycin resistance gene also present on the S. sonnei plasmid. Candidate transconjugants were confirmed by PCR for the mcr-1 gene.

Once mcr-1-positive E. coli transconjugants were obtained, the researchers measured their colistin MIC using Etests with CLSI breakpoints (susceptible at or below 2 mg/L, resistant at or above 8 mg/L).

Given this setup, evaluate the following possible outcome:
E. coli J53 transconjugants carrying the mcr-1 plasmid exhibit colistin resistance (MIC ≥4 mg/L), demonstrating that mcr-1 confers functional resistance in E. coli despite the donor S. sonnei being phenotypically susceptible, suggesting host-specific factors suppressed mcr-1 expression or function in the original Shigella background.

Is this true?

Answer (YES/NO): NO